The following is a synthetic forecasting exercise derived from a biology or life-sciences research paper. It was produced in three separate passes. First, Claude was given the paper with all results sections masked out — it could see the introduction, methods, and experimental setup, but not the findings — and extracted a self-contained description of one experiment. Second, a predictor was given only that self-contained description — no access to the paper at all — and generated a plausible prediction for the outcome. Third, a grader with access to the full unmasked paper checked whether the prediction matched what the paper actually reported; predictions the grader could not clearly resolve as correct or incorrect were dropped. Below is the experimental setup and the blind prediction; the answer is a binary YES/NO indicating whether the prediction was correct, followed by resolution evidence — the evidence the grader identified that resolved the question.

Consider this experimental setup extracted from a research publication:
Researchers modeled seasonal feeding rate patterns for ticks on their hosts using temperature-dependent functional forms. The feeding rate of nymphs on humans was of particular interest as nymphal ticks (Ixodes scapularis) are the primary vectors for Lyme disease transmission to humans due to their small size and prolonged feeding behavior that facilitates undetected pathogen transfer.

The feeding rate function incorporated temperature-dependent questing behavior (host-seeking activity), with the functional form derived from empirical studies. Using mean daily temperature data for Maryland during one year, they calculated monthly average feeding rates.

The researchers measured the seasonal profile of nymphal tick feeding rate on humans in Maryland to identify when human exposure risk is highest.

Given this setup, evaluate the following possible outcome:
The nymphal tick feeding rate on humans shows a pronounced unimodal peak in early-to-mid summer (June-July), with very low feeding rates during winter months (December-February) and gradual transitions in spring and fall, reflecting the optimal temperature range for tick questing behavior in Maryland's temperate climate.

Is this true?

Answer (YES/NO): NO